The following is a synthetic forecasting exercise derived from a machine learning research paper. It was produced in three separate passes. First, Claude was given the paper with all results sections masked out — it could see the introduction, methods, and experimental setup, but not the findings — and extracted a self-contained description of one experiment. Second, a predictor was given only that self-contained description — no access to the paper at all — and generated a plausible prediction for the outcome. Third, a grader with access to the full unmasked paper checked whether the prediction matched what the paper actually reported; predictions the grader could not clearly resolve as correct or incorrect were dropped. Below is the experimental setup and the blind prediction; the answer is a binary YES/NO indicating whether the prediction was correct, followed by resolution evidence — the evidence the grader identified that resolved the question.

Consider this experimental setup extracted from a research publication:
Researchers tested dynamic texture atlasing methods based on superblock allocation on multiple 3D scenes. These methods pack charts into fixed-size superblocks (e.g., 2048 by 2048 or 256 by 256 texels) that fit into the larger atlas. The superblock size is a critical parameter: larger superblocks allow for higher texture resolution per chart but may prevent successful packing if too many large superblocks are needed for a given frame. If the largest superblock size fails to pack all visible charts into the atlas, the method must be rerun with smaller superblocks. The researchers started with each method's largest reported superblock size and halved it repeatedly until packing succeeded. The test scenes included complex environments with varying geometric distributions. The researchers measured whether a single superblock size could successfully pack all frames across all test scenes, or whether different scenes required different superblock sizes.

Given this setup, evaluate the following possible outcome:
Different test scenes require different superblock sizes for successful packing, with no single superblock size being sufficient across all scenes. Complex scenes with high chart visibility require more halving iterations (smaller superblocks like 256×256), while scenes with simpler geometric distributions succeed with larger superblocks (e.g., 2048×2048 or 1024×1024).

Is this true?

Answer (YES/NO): NO